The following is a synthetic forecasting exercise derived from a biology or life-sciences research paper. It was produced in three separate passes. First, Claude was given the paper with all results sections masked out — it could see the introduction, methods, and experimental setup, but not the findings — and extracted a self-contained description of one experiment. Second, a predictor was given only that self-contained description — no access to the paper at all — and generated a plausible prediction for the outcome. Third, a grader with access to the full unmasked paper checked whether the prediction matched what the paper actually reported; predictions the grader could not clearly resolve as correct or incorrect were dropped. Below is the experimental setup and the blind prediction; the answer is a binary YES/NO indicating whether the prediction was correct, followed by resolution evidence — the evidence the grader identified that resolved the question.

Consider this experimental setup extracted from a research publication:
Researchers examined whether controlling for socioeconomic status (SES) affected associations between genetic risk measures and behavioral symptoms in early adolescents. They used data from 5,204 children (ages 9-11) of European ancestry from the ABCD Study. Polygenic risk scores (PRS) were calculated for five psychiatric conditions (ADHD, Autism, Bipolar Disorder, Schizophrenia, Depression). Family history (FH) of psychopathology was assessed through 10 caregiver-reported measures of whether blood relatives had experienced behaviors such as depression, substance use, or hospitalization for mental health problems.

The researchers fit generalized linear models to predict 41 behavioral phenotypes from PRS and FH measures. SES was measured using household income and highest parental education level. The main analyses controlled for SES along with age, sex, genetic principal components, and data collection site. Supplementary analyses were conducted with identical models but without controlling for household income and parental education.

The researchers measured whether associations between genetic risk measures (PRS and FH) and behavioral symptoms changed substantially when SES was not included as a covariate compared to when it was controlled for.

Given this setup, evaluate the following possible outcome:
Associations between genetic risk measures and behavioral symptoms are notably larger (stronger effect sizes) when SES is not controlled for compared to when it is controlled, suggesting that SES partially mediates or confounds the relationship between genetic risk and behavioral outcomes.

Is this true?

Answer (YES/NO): NO